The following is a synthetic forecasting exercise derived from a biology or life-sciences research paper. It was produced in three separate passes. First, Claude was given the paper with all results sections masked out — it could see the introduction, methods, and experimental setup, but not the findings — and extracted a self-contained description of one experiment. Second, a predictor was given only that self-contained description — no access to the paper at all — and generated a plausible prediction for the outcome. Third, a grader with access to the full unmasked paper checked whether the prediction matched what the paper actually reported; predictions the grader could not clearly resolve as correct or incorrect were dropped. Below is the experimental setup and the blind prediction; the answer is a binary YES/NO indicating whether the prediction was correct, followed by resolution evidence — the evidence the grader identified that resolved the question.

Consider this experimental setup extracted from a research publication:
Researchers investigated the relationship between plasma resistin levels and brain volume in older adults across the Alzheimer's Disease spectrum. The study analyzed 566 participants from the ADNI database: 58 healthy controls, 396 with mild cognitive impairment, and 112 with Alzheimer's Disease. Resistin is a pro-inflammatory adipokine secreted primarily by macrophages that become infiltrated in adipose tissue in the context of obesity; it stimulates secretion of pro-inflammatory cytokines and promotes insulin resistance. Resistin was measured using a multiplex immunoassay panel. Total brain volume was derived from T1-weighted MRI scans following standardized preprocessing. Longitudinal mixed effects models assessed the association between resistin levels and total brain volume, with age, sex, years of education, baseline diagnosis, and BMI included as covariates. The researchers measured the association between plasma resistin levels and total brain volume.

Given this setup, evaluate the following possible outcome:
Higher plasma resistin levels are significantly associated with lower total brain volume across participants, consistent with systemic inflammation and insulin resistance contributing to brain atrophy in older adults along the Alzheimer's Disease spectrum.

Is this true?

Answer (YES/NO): NO